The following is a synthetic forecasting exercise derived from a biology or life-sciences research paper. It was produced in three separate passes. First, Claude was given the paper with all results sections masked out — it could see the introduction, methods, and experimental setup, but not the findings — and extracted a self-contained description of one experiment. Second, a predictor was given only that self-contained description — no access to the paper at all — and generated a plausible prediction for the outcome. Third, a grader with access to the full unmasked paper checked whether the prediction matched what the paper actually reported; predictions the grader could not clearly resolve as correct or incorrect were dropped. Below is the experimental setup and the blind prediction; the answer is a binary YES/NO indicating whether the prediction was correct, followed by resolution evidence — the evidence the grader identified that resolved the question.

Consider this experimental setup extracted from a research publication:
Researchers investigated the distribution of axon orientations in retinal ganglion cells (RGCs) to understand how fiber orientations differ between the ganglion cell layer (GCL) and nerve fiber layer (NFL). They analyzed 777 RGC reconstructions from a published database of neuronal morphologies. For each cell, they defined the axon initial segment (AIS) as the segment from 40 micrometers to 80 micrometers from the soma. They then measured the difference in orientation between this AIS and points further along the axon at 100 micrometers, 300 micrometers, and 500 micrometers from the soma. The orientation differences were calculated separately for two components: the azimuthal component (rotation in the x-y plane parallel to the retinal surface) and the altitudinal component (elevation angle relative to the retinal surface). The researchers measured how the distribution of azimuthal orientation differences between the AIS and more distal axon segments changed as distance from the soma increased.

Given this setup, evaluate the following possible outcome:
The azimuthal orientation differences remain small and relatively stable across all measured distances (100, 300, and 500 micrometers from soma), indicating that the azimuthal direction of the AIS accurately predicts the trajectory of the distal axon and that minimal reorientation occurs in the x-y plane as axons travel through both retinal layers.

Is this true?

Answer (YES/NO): NO